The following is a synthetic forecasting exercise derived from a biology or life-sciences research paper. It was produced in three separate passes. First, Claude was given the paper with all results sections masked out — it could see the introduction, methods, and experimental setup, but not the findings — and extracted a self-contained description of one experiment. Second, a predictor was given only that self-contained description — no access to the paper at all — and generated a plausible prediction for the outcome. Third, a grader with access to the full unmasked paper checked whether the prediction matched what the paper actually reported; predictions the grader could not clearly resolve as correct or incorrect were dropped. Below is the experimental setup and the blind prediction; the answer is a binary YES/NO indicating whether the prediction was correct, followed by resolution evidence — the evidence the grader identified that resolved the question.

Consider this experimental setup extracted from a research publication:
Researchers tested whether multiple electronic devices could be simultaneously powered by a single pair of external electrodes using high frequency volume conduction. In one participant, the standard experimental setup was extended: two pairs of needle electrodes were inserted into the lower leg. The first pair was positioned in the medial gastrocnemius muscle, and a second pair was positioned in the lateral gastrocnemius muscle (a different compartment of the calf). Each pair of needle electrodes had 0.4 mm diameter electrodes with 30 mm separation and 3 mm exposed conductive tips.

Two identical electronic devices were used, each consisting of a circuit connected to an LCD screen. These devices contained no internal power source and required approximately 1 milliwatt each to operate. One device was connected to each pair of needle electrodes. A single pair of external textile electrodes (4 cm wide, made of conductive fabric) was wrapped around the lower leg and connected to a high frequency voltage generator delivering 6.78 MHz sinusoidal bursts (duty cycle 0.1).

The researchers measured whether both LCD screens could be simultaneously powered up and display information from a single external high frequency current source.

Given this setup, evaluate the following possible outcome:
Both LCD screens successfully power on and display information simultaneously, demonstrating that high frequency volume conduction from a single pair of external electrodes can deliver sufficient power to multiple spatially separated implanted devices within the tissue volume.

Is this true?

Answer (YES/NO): YES